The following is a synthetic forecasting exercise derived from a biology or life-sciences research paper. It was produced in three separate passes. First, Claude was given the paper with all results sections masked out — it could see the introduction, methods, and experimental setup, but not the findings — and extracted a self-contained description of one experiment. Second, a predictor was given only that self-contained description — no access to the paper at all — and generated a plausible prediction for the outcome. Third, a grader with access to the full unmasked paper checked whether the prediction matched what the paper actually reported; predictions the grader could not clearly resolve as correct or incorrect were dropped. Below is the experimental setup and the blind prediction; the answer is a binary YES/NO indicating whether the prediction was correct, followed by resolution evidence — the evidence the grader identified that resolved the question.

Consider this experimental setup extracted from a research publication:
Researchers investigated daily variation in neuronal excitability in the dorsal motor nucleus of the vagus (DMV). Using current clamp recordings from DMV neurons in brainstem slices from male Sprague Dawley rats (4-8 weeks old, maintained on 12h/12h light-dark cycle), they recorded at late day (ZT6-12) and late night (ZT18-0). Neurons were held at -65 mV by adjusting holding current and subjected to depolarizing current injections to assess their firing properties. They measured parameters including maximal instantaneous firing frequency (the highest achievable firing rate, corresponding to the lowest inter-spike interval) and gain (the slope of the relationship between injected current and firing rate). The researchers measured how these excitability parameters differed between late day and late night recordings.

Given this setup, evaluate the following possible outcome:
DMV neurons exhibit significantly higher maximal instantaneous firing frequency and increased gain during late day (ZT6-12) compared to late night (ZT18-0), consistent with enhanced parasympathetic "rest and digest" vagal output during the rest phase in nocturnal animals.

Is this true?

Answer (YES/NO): YES